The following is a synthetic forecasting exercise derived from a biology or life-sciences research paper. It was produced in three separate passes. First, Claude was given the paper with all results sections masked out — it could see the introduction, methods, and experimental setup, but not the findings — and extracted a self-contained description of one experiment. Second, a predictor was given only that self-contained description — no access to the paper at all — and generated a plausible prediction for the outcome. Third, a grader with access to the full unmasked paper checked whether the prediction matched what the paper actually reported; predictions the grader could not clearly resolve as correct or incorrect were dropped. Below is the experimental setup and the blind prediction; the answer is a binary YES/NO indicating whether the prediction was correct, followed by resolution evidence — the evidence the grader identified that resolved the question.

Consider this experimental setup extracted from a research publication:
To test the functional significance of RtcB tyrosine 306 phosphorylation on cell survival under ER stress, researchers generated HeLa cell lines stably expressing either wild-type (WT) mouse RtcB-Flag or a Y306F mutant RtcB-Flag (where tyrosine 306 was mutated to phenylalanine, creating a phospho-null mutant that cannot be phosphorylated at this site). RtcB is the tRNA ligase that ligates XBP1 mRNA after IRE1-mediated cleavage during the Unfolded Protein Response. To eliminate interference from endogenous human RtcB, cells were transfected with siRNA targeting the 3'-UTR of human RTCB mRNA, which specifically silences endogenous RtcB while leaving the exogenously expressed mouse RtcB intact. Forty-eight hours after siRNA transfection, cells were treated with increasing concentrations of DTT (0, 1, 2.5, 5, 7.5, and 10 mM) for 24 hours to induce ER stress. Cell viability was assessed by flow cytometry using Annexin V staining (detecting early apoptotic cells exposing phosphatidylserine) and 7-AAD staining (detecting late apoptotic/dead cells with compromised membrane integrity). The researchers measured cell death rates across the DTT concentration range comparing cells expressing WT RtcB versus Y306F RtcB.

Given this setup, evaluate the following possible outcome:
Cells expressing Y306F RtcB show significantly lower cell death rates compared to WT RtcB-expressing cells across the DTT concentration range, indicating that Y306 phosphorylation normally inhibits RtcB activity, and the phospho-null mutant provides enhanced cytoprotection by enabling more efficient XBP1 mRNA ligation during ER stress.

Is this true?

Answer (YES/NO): YES